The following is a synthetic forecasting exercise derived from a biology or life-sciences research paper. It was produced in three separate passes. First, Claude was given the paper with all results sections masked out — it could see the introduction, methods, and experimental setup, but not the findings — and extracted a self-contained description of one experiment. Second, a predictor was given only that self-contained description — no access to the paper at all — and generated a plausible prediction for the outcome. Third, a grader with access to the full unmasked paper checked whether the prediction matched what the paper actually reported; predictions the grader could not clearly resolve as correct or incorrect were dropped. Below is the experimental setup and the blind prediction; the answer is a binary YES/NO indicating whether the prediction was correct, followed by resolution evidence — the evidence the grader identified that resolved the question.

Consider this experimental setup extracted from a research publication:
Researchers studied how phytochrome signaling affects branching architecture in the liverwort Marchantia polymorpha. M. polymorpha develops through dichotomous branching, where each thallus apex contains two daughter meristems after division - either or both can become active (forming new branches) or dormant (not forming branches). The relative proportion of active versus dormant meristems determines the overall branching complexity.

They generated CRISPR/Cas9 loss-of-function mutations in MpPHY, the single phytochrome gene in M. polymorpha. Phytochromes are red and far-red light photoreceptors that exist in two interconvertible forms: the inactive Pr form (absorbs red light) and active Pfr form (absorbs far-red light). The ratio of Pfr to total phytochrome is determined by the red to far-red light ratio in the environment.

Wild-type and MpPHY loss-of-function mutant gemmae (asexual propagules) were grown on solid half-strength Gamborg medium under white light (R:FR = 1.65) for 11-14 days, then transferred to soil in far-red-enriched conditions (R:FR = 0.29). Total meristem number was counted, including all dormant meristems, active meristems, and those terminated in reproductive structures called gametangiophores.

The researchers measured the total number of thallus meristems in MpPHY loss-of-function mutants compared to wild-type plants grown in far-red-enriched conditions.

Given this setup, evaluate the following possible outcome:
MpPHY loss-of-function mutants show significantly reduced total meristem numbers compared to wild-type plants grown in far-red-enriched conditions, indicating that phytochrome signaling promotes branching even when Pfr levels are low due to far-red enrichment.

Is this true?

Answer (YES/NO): YES